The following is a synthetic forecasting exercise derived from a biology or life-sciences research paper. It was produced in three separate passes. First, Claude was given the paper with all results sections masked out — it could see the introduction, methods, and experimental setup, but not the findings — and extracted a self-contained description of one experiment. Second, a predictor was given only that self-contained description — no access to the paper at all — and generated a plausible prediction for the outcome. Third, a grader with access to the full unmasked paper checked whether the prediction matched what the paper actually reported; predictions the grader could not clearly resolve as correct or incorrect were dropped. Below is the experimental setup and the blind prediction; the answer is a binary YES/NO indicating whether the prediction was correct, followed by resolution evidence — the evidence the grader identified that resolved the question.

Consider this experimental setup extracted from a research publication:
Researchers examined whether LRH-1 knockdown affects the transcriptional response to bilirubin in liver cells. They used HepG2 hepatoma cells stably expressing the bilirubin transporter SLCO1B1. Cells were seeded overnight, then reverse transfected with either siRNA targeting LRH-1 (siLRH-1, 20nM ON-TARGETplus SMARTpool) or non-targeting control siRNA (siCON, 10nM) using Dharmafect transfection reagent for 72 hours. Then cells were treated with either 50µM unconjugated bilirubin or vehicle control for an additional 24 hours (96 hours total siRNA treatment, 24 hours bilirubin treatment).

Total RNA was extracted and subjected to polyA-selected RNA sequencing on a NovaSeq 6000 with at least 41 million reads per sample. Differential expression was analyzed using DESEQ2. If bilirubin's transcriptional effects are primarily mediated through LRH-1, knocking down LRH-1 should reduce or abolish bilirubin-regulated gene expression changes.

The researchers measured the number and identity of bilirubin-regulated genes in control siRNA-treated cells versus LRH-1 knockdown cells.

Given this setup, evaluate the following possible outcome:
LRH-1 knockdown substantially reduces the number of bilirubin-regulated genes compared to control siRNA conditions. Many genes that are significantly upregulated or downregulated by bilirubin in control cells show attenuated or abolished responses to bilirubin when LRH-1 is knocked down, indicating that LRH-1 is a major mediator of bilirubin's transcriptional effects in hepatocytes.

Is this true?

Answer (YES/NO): YES